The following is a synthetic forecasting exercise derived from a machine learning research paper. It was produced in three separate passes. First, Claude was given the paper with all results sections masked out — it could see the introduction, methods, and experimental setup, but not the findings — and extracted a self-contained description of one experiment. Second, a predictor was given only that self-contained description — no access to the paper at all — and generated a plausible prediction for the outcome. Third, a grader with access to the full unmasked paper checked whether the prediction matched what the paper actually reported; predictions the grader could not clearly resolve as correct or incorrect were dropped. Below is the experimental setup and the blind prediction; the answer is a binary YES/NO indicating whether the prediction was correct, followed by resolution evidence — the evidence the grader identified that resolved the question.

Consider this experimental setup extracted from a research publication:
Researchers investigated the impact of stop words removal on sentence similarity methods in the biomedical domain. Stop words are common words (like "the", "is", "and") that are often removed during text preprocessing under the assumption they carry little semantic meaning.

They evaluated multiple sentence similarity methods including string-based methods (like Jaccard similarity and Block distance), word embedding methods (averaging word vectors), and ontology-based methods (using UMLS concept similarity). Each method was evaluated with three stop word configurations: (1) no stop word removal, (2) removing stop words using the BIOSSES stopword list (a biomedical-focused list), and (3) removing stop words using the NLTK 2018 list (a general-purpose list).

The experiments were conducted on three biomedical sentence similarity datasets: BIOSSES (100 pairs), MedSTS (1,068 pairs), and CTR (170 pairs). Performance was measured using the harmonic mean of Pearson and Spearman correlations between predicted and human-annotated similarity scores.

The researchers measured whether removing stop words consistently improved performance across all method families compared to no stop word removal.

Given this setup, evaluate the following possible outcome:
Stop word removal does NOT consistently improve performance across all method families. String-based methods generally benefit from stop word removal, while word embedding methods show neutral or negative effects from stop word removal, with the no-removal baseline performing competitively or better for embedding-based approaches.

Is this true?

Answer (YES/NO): YES